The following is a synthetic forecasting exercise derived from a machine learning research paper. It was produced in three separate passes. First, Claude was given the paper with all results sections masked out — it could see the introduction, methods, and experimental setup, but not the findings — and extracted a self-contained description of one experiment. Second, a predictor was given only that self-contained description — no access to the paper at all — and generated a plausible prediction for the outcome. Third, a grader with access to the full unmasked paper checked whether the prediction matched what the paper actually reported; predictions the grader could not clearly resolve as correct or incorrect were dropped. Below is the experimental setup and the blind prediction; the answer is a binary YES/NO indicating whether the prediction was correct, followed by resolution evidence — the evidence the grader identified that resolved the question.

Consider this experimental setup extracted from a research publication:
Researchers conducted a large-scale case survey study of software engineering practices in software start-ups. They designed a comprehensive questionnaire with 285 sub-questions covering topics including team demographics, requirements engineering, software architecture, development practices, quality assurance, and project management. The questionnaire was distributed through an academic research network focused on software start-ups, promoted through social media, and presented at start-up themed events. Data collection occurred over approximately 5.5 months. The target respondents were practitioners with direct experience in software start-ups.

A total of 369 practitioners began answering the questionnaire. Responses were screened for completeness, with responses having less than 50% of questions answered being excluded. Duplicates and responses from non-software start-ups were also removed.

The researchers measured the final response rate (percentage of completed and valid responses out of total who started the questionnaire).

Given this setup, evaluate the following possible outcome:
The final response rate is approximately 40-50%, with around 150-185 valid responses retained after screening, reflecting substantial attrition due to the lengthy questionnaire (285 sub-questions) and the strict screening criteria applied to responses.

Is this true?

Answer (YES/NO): NO